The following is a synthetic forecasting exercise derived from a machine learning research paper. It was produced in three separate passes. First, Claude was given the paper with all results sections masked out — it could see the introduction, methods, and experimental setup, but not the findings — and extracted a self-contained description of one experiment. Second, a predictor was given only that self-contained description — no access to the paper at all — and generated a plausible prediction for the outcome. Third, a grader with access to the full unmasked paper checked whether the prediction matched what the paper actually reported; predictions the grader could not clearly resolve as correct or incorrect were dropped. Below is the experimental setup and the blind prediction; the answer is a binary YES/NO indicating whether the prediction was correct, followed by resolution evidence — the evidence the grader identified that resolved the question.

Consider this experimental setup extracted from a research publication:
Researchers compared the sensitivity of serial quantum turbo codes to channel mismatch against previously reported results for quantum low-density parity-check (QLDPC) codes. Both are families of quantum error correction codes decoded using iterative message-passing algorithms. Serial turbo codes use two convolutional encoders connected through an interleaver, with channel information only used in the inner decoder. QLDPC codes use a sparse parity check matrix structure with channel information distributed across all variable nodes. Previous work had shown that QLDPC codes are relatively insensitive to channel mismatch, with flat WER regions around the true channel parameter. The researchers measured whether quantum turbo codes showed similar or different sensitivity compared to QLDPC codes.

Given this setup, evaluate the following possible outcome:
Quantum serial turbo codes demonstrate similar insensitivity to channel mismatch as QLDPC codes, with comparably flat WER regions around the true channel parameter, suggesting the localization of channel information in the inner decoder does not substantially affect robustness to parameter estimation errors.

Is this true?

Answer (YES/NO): NO